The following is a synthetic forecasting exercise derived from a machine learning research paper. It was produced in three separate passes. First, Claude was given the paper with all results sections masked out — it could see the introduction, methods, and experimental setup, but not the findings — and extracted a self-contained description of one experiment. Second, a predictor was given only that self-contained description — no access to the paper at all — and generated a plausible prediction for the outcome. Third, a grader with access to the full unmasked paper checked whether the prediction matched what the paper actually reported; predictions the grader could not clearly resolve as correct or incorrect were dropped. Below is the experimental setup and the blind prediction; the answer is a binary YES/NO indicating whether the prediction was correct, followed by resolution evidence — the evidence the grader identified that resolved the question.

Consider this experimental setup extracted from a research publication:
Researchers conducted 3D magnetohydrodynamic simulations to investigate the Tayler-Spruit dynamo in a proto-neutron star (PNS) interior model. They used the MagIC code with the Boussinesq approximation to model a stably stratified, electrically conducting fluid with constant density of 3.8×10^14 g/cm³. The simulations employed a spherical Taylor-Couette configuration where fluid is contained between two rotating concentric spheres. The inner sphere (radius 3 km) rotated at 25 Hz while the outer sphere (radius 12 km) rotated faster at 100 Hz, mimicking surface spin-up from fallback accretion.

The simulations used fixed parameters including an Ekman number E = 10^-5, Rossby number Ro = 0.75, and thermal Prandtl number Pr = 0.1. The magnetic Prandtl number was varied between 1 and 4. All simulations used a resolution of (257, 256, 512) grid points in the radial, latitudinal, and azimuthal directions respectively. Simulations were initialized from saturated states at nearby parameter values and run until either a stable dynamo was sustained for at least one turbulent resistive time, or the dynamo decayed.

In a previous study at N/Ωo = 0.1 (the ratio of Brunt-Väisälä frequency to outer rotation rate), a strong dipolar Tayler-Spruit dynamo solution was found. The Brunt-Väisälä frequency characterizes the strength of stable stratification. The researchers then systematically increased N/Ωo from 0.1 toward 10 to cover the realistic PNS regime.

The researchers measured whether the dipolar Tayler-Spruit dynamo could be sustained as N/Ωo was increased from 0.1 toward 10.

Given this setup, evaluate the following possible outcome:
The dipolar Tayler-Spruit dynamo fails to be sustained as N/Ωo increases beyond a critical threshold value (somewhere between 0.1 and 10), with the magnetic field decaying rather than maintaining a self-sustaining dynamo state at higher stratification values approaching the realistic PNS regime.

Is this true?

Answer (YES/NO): NO